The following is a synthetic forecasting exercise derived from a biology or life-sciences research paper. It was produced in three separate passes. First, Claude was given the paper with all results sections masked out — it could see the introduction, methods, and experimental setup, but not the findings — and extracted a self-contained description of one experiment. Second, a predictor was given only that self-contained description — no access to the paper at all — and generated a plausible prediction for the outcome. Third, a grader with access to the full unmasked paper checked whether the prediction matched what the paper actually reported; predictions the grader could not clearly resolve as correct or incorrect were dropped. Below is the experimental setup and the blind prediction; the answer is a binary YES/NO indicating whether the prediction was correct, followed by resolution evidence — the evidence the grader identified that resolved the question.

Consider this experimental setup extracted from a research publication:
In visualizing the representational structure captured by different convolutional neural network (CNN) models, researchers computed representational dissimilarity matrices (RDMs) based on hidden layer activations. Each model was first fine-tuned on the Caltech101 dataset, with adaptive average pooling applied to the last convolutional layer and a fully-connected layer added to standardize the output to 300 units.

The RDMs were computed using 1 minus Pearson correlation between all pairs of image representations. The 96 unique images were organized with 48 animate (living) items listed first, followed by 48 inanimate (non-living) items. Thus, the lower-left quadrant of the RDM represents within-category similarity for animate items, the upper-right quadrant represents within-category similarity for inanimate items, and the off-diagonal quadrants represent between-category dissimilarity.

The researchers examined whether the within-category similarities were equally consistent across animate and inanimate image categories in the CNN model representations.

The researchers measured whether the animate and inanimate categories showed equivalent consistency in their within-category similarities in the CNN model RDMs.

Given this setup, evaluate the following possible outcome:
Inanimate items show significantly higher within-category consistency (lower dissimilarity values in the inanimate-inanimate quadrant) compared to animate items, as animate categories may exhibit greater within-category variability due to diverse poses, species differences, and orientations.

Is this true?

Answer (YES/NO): NO